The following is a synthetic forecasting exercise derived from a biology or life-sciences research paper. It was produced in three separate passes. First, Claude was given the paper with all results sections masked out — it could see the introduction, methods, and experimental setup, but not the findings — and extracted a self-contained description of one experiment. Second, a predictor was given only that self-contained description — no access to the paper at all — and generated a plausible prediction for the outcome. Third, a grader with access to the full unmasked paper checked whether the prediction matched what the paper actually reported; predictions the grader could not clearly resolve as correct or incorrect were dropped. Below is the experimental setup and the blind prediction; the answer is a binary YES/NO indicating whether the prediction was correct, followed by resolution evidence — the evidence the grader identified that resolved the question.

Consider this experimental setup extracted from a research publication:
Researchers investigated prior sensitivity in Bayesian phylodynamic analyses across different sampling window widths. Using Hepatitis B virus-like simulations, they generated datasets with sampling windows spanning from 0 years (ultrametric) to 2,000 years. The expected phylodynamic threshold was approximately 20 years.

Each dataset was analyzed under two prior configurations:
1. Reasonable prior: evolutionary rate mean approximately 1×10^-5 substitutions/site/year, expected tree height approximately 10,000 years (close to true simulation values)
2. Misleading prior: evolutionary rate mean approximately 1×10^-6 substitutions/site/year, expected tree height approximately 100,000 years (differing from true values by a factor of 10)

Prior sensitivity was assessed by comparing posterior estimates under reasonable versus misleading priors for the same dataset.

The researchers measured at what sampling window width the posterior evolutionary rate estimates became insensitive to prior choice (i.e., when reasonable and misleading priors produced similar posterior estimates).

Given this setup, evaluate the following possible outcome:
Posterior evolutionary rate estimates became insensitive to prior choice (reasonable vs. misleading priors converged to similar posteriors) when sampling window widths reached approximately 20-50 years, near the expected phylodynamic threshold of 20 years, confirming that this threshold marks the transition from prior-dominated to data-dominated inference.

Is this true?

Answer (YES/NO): NO